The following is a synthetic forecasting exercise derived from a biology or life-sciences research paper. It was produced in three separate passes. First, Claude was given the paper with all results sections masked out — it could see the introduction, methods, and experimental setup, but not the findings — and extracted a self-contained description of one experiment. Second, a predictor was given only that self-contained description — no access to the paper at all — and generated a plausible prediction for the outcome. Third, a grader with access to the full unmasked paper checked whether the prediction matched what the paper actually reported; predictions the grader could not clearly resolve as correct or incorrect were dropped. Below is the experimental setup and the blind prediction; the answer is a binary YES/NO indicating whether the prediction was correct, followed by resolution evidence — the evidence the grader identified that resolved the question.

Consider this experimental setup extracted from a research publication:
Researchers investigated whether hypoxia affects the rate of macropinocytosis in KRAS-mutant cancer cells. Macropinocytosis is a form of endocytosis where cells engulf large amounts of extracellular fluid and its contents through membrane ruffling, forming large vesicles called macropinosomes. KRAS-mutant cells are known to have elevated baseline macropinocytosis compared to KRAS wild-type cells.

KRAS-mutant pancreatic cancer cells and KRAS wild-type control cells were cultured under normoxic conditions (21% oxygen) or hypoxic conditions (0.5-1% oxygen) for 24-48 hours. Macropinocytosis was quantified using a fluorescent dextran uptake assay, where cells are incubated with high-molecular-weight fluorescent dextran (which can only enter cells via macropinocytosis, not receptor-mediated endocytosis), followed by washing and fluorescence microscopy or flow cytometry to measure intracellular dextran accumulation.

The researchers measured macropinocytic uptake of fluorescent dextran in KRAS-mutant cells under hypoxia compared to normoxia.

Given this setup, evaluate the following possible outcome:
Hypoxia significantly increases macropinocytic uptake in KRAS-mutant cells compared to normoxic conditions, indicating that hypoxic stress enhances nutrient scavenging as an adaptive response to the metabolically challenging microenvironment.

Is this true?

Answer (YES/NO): YES